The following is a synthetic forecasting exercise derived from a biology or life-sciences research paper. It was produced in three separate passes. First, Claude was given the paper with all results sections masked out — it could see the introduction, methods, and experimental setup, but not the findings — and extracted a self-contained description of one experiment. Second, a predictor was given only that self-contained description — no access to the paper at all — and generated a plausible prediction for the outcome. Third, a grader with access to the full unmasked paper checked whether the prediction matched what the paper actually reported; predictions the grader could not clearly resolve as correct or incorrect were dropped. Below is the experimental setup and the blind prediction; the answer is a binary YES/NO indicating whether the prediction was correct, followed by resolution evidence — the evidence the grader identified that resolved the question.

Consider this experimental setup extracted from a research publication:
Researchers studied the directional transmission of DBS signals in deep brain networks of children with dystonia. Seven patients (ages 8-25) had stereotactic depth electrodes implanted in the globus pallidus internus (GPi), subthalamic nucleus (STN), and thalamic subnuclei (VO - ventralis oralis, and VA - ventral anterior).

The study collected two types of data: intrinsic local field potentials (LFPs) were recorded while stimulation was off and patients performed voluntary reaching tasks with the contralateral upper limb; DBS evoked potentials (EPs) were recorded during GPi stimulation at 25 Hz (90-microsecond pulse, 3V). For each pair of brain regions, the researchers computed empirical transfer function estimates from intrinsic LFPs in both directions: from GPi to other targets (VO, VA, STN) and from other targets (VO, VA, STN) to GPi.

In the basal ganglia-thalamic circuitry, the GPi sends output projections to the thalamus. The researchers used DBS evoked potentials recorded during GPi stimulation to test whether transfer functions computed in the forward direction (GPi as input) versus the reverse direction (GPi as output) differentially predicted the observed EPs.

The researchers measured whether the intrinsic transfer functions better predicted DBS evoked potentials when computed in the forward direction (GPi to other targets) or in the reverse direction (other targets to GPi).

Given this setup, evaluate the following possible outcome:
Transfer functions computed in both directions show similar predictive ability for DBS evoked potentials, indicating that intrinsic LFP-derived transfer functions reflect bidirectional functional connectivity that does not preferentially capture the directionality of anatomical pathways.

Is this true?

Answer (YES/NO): NO